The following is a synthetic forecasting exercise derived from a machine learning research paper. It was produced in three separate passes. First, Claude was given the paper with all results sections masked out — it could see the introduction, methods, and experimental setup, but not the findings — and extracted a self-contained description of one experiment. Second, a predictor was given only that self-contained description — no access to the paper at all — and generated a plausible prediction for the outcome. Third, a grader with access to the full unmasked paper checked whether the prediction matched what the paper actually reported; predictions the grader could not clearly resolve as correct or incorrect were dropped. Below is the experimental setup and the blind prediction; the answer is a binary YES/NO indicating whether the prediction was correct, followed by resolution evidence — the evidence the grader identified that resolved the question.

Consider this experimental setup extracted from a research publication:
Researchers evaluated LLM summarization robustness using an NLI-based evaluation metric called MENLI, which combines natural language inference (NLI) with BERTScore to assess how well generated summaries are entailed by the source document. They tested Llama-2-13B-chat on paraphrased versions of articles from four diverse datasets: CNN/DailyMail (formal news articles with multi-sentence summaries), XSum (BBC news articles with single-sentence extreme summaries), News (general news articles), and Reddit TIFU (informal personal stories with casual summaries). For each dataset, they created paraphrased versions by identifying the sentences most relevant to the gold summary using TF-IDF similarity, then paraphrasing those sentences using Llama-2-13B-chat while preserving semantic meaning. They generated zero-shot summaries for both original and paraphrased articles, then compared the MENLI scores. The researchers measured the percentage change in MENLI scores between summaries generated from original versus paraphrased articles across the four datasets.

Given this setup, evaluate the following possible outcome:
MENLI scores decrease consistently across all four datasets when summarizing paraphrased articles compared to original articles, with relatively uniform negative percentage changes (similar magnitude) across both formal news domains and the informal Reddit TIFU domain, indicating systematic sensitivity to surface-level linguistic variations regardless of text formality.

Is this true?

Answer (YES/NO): NO